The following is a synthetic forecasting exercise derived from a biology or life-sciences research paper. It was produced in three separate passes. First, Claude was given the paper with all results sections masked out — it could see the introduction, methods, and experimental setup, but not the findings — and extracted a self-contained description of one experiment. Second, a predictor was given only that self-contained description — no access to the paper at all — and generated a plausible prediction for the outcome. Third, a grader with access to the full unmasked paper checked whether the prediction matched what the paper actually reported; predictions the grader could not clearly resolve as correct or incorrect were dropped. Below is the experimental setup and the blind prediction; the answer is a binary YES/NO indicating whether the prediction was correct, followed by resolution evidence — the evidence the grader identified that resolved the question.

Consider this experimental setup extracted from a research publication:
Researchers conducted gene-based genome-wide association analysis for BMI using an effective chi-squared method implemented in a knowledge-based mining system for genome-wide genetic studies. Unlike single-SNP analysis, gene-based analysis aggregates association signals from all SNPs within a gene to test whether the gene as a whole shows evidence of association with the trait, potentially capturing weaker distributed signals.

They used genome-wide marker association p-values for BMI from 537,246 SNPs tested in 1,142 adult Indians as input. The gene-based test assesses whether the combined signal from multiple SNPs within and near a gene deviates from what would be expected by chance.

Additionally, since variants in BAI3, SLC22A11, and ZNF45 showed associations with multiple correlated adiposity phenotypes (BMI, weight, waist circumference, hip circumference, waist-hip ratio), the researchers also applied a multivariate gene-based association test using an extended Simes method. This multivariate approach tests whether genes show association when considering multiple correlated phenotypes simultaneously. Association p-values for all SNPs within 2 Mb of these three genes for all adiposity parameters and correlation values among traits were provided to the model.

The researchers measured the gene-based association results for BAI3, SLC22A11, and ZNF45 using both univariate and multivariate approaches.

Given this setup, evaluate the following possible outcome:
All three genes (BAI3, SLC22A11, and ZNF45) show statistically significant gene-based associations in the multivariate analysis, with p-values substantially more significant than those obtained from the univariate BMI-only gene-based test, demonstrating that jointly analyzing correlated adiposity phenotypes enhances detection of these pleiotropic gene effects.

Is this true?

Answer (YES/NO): NO